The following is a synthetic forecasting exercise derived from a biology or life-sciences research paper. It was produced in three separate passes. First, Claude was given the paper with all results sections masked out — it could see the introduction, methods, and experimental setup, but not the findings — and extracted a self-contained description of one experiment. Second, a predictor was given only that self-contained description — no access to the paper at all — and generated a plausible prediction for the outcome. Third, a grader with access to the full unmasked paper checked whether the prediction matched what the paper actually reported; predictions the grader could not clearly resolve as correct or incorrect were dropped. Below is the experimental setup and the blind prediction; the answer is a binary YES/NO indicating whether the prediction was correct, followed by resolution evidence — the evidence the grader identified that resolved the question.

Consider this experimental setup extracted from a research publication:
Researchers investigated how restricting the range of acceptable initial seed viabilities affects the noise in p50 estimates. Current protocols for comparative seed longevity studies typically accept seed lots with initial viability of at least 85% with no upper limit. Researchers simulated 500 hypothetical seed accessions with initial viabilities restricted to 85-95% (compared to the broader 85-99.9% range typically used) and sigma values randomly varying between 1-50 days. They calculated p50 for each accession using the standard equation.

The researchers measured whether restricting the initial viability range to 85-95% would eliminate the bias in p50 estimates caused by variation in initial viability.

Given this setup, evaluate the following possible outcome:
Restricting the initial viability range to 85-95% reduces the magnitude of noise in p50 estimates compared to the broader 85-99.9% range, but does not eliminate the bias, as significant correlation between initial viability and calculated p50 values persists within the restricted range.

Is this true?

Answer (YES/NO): YES